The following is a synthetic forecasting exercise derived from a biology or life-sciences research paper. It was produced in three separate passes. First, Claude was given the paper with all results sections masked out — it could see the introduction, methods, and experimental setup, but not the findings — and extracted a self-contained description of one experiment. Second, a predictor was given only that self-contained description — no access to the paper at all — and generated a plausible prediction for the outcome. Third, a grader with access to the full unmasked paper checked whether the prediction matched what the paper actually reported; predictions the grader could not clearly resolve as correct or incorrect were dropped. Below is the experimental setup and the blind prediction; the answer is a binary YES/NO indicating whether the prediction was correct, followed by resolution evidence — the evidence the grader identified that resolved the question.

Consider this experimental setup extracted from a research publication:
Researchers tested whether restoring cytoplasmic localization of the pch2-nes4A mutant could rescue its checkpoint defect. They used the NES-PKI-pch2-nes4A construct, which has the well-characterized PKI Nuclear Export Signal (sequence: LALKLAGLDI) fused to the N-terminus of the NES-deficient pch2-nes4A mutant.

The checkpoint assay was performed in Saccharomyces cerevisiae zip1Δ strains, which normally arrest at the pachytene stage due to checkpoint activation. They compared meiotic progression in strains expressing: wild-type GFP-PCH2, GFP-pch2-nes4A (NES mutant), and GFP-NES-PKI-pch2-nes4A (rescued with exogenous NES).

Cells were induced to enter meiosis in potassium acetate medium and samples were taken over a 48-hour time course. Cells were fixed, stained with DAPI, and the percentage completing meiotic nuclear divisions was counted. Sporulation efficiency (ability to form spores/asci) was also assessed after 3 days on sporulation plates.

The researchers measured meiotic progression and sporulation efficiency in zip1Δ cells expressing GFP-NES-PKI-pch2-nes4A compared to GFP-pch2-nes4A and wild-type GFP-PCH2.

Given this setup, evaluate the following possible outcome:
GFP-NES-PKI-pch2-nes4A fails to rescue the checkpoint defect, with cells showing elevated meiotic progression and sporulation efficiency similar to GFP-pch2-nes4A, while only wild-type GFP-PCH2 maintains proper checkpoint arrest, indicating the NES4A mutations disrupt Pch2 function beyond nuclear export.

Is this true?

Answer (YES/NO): NO